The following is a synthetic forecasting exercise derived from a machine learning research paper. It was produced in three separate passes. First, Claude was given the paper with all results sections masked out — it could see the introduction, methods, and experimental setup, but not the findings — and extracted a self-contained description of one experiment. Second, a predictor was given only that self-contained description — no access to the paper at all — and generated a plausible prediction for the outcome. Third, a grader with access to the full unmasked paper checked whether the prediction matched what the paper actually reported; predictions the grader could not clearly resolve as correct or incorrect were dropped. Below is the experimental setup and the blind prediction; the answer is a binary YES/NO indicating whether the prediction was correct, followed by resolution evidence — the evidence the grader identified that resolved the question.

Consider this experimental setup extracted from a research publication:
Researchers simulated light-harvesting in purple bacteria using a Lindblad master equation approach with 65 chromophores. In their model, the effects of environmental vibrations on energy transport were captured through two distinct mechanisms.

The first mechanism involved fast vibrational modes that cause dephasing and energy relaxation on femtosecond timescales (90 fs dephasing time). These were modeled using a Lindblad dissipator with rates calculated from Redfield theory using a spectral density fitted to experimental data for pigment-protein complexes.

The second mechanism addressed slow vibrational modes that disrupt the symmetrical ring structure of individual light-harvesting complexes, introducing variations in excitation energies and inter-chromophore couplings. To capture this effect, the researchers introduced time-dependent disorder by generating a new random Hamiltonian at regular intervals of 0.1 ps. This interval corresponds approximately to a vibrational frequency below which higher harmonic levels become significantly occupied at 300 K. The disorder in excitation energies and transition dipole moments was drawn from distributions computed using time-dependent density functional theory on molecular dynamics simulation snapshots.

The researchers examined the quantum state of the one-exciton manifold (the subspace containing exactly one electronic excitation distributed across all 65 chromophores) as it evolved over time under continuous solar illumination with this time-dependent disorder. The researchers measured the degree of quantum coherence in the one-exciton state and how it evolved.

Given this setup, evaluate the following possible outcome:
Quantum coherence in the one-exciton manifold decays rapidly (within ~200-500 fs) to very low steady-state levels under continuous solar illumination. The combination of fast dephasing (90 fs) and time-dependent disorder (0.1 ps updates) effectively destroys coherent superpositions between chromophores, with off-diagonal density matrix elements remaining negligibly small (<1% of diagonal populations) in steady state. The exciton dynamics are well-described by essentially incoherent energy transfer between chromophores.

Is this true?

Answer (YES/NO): YES